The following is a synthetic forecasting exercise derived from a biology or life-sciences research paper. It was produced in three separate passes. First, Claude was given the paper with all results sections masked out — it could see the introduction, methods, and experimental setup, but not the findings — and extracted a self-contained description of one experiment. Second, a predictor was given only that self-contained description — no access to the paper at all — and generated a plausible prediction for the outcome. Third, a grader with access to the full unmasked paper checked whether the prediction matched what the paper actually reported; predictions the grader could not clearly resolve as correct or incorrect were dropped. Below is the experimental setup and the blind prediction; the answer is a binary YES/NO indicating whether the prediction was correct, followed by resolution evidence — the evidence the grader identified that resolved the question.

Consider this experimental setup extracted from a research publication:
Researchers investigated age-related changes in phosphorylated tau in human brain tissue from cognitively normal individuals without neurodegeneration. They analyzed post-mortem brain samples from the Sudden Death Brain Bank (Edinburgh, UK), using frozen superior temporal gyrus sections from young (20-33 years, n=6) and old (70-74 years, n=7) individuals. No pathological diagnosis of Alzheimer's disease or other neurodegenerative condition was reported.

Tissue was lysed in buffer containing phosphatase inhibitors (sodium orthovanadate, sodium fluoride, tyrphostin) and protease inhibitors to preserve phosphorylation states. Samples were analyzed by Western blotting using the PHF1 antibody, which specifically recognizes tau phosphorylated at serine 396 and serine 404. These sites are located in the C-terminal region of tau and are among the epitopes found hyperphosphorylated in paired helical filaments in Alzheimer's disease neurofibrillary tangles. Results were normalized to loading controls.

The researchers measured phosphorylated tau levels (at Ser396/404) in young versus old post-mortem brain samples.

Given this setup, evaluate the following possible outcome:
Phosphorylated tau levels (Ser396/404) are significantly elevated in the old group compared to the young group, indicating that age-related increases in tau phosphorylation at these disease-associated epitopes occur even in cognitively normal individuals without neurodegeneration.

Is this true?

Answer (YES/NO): NO